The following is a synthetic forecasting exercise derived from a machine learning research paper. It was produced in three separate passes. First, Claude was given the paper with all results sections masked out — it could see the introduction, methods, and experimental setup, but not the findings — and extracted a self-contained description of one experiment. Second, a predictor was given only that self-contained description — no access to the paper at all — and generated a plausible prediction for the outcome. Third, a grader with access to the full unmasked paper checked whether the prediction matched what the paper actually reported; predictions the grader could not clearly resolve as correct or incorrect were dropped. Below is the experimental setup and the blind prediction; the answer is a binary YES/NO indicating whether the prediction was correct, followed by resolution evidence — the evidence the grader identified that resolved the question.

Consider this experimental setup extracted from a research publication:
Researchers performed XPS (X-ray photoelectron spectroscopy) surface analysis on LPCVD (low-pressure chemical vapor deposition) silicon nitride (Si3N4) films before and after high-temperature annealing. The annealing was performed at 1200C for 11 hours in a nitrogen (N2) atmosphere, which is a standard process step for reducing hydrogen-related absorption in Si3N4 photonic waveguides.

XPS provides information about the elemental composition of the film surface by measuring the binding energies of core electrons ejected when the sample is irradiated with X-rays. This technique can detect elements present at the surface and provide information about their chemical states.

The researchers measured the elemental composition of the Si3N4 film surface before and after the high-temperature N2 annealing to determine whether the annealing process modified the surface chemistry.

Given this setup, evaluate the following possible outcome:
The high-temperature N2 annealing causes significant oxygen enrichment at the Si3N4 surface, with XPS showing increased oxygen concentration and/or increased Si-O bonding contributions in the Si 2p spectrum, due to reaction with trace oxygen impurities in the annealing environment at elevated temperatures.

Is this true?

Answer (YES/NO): YES